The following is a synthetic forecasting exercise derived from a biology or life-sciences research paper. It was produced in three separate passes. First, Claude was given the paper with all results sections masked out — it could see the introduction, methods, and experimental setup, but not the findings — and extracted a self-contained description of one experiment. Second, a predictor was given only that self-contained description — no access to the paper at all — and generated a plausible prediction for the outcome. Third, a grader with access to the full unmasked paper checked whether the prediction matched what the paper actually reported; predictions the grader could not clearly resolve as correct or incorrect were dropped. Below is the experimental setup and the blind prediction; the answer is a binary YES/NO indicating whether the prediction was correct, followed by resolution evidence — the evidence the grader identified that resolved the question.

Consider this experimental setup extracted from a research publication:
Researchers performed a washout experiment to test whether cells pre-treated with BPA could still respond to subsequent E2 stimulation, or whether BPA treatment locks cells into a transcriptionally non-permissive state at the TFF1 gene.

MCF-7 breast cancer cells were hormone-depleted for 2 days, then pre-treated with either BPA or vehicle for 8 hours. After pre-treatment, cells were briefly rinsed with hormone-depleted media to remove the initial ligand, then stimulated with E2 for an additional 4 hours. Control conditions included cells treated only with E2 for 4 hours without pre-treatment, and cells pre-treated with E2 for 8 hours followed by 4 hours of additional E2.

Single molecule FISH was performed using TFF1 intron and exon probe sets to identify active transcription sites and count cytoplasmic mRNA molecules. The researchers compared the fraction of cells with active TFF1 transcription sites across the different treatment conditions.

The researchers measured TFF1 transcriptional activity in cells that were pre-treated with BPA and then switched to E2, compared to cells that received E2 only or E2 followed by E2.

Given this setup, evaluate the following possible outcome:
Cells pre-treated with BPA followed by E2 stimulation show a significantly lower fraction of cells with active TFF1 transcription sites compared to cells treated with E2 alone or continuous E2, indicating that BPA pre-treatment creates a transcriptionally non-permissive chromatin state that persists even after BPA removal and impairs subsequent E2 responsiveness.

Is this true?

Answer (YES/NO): NO